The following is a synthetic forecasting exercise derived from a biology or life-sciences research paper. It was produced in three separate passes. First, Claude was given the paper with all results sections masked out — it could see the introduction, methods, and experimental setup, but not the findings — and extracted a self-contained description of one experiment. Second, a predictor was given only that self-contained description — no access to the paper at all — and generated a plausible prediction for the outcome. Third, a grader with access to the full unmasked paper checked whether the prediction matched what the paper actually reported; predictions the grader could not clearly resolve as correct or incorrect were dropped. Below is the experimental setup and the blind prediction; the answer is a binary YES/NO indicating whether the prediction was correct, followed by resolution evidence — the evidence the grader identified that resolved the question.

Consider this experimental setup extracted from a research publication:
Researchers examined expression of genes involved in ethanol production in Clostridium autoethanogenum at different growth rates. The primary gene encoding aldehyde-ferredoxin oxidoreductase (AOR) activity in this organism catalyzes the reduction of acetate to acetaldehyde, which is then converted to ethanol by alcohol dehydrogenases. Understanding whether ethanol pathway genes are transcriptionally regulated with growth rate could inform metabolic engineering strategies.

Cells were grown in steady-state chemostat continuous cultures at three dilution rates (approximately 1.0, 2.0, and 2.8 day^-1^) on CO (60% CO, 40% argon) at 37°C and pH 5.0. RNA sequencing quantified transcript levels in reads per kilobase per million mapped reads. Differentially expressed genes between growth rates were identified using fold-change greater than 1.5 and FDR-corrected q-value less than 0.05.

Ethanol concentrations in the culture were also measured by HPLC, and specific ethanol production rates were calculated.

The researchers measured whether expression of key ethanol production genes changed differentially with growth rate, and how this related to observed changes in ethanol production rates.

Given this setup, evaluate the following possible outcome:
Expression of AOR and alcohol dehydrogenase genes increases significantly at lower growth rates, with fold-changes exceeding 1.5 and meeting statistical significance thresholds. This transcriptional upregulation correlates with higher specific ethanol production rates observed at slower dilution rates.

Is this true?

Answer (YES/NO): NO